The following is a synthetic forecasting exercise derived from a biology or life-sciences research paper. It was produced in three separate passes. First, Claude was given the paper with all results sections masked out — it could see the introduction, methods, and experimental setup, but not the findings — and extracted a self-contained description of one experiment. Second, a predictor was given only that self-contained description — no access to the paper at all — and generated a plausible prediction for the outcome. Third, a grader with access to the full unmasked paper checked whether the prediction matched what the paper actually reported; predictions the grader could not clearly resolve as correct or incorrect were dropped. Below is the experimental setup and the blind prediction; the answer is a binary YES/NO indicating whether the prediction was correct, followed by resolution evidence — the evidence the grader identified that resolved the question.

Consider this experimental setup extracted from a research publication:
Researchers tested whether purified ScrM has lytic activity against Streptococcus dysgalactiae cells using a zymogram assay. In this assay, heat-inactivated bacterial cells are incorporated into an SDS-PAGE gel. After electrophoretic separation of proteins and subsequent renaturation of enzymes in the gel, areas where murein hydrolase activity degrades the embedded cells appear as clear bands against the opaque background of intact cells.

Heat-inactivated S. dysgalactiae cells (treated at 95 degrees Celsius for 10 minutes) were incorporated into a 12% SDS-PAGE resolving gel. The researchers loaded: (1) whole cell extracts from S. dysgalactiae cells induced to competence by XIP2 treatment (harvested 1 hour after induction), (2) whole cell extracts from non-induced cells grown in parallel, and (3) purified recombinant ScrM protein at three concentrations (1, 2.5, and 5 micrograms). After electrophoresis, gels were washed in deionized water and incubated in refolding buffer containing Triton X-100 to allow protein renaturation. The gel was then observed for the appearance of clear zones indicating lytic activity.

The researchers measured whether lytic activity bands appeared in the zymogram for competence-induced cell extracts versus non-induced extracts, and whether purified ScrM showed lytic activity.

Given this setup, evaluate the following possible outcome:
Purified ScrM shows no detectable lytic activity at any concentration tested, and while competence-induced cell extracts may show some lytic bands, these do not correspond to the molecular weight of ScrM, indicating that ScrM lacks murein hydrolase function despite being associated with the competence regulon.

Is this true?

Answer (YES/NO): NO